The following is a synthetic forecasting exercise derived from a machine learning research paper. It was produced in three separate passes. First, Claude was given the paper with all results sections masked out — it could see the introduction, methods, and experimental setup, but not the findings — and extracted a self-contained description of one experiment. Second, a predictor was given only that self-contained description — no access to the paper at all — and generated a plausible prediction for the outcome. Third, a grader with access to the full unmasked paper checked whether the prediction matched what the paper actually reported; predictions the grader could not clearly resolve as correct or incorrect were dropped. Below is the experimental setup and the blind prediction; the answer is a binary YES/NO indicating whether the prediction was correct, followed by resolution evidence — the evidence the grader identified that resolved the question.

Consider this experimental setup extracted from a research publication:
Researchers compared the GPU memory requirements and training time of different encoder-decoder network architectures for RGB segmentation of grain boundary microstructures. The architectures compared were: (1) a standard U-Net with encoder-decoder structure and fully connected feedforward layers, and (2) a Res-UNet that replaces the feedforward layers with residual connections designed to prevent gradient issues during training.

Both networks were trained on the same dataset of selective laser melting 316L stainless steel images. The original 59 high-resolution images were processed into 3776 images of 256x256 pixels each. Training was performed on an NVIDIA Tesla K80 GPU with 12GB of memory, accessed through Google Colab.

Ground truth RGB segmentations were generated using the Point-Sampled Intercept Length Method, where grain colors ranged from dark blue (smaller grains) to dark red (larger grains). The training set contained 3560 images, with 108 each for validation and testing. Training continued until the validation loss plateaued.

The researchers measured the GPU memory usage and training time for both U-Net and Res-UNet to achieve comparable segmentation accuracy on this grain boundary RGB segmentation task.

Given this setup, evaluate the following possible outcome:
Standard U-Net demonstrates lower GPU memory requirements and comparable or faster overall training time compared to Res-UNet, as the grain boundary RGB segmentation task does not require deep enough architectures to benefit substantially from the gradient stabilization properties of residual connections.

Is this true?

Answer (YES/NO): YES